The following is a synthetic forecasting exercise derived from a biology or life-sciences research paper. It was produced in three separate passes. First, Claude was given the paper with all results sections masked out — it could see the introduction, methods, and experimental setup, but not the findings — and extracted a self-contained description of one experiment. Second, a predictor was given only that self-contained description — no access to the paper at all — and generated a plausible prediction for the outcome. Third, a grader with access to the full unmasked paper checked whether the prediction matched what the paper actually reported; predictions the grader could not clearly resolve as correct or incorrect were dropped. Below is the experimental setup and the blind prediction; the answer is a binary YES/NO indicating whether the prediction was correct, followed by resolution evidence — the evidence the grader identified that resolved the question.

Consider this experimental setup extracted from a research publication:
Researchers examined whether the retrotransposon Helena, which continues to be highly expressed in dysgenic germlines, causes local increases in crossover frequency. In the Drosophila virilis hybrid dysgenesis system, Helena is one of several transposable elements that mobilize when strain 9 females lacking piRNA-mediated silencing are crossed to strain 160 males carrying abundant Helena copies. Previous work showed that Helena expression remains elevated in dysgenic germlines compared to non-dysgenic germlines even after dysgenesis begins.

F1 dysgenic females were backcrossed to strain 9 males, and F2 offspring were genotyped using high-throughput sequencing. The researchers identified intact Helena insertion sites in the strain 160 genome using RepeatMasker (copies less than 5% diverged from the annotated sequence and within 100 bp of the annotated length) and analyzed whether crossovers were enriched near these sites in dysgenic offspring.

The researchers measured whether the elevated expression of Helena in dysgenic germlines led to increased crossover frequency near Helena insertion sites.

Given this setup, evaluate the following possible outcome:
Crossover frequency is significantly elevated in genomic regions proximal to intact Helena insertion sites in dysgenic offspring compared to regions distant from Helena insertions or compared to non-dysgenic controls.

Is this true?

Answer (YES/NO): NO